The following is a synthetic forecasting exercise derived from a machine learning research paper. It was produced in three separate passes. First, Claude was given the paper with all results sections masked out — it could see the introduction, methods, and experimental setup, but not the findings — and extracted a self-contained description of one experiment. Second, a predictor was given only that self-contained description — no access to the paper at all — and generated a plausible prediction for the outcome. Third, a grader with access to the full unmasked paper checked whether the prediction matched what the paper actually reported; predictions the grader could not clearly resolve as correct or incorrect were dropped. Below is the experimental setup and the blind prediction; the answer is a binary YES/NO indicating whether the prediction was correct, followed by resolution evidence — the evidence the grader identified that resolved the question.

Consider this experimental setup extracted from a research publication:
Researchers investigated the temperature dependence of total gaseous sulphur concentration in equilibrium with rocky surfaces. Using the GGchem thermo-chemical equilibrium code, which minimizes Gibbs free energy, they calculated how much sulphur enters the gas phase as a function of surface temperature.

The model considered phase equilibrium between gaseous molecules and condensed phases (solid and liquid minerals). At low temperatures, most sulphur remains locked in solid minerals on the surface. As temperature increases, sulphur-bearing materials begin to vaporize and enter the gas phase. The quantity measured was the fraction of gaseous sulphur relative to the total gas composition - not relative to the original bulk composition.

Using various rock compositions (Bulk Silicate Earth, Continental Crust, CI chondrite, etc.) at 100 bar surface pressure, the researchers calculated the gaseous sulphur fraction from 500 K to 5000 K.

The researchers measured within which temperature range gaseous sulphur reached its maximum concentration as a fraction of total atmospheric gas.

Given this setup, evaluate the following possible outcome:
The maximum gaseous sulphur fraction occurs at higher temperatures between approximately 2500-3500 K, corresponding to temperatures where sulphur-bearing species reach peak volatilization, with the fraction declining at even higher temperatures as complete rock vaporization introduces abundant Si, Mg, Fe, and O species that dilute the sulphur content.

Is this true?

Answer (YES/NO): YES